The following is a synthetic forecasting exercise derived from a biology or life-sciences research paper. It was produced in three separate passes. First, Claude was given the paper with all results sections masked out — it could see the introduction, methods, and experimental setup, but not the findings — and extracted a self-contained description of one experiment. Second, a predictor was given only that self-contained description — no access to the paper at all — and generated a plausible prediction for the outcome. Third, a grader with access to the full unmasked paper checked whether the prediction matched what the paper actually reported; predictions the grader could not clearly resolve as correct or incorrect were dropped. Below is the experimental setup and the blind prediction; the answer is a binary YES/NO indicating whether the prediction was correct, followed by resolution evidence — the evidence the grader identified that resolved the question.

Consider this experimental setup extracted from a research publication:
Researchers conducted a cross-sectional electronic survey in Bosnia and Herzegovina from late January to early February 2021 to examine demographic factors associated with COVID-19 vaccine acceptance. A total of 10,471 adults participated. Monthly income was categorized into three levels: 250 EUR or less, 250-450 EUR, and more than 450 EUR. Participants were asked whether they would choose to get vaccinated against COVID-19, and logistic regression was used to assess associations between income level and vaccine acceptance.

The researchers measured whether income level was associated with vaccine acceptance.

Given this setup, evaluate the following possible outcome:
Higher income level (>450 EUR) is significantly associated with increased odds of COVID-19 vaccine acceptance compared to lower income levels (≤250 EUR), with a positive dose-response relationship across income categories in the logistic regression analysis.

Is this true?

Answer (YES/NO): YES